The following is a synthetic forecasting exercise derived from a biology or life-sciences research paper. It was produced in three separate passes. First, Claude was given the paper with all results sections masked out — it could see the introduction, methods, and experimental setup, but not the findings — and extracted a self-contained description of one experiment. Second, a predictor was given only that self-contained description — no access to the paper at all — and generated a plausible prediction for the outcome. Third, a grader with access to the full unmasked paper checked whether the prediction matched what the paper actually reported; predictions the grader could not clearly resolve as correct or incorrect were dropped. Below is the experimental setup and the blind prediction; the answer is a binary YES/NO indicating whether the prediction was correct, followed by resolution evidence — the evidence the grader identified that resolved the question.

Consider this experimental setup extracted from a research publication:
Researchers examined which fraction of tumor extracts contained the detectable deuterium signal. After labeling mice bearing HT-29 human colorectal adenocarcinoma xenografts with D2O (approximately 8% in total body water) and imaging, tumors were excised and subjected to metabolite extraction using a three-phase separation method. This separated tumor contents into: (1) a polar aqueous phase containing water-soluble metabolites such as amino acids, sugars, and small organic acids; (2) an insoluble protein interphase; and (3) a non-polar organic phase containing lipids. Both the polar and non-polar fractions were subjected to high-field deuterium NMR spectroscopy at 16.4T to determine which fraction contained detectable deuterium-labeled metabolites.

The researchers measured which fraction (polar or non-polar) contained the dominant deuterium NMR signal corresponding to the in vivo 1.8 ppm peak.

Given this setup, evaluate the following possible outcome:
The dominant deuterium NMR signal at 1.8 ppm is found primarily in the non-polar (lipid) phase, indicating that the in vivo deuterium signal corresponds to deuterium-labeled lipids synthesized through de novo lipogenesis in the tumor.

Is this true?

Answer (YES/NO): NO